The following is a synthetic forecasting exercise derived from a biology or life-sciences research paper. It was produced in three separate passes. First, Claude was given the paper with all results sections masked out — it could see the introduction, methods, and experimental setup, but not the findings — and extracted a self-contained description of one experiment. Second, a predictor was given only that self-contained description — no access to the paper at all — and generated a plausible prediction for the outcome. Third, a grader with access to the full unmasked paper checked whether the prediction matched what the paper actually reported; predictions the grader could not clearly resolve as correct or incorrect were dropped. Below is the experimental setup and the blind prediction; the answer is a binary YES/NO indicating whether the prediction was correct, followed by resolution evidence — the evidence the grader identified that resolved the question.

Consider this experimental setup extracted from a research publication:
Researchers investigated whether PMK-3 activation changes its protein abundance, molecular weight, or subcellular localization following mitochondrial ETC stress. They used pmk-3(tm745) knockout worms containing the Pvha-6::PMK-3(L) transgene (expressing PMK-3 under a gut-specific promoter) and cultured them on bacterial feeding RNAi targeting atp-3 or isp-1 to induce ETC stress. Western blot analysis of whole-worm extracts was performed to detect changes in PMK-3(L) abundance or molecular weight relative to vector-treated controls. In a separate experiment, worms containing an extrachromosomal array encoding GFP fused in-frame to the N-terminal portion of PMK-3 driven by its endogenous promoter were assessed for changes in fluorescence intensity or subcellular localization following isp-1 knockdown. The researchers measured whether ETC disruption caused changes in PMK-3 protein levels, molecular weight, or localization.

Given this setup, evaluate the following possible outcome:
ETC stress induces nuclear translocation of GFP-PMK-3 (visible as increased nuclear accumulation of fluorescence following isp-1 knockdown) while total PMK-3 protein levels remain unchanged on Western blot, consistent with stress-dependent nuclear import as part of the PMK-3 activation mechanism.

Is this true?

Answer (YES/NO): NO